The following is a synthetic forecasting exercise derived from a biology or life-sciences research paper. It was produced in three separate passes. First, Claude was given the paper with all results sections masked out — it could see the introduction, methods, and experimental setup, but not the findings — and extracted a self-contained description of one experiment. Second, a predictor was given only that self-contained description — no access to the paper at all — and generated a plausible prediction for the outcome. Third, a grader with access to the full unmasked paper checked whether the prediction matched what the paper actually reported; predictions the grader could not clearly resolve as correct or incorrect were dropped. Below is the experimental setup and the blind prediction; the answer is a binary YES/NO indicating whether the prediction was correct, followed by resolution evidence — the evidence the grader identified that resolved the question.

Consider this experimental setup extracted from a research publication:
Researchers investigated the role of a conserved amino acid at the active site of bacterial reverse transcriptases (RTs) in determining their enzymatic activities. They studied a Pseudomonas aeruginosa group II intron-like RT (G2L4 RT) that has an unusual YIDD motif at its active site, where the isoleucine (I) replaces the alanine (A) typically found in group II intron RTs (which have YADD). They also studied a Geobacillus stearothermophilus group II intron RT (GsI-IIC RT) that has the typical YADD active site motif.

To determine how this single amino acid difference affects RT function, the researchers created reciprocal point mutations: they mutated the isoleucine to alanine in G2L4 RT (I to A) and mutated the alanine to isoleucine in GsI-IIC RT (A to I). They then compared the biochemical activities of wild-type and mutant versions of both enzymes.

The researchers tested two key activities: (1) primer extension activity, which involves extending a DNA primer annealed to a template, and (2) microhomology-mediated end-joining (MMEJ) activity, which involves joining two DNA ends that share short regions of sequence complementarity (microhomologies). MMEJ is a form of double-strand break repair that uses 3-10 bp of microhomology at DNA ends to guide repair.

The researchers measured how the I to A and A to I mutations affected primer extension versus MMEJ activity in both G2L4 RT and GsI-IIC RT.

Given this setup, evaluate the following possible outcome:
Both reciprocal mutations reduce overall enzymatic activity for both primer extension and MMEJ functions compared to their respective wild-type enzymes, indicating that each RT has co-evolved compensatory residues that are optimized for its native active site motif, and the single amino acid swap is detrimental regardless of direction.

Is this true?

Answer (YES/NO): NO